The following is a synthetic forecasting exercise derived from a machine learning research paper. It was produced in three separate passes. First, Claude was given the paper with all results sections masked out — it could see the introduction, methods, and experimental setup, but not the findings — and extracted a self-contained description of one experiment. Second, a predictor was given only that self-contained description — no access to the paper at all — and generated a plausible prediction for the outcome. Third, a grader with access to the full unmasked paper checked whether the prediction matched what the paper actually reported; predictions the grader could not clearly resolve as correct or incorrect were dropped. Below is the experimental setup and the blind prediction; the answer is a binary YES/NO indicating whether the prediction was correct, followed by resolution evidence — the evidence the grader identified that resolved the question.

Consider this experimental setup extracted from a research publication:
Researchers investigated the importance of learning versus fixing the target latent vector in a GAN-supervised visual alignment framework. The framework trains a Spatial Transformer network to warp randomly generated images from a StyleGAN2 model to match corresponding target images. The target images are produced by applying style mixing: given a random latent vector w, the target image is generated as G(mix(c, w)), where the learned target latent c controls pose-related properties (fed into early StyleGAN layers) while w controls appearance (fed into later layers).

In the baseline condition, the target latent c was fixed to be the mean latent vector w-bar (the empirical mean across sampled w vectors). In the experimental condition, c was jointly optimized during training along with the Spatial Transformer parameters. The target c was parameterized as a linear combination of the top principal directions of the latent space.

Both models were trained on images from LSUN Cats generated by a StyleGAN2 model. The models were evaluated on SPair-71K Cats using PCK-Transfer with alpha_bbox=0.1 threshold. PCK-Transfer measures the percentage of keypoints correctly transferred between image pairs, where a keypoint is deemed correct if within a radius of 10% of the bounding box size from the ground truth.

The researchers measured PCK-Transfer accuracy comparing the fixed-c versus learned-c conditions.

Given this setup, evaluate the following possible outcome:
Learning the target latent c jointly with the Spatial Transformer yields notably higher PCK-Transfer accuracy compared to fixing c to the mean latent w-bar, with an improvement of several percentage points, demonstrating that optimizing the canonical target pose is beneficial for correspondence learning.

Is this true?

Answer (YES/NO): NO